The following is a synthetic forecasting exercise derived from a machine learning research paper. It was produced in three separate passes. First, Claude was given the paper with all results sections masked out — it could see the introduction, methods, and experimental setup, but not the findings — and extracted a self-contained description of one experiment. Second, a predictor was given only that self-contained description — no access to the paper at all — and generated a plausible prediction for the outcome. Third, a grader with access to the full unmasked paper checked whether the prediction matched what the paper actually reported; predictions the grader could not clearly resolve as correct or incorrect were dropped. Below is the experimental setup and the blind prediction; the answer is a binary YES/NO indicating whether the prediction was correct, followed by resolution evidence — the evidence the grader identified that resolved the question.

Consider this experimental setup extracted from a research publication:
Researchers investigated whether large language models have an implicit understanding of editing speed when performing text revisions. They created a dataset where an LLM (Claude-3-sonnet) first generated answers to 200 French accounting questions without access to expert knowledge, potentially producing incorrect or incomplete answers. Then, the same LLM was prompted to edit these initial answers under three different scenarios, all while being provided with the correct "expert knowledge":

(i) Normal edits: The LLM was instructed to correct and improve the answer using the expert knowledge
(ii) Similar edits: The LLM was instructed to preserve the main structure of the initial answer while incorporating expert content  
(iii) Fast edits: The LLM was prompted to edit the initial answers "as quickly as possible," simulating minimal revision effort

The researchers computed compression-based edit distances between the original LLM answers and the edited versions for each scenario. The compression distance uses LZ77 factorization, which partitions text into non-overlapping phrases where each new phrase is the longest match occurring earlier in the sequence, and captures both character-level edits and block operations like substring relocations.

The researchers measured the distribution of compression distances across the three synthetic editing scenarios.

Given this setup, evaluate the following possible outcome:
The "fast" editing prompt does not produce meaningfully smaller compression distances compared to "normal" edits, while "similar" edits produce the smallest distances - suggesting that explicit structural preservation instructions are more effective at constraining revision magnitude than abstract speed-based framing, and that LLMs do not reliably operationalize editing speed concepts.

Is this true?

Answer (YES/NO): NO